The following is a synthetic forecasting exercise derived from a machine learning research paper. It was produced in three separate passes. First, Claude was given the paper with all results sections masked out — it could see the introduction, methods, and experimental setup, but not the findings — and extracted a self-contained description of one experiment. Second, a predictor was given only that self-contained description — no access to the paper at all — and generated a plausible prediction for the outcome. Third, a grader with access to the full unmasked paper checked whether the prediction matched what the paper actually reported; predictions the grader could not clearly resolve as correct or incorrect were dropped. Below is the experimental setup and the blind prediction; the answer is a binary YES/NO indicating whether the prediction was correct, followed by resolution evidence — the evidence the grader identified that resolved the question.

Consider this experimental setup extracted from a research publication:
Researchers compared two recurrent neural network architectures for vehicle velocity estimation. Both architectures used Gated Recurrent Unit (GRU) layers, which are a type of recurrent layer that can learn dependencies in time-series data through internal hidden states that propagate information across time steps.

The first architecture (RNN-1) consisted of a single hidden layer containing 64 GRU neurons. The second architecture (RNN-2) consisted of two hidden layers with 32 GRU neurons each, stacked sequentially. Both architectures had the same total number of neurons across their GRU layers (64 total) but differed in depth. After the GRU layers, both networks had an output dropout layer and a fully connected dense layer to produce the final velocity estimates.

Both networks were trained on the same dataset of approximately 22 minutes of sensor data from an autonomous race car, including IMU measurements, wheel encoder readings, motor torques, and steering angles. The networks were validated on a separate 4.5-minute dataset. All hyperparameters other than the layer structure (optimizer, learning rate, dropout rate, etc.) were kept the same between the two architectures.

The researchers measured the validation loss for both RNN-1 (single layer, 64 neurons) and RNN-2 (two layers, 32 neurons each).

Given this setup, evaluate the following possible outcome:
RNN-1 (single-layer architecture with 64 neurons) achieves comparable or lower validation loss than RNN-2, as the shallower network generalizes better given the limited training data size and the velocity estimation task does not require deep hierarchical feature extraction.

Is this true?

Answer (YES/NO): YES